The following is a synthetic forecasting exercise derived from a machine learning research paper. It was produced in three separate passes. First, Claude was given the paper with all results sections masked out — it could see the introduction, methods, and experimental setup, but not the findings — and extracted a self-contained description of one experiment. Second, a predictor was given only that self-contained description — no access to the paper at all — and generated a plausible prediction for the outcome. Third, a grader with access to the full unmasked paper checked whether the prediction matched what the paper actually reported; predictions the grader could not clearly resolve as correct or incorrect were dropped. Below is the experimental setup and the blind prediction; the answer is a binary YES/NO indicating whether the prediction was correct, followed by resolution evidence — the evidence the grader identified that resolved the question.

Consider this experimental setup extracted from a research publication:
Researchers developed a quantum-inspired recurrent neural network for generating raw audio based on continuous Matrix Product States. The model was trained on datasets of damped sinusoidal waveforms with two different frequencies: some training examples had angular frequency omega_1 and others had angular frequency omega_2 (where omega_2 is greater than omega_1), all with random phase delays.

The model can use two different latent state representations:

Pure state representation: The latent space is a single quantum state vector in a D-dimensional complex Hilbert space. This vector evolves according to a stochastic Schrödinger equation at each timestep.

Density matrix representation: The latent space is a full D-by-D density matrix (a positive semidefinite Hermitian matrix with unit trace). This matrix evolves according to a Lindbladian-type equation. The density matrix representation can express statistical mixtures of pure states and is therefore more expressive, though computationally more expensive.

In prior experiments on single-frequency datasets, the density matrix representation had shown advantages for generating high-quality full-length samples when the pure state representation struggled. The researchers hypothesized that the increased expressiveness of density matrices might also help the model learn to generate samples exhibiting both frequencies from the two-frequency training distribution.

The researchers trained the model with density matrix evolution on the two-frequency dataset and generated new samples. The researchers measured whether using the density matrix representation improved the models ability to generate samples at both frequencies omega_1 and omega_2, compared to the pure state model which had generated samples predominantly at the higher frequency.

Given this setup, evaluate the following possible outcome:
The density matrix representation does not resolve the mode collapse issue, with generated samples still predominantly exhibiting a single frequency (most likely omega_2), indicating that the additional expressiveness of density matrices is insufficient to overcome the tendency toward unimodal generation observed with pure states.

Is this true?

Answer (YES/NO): YES